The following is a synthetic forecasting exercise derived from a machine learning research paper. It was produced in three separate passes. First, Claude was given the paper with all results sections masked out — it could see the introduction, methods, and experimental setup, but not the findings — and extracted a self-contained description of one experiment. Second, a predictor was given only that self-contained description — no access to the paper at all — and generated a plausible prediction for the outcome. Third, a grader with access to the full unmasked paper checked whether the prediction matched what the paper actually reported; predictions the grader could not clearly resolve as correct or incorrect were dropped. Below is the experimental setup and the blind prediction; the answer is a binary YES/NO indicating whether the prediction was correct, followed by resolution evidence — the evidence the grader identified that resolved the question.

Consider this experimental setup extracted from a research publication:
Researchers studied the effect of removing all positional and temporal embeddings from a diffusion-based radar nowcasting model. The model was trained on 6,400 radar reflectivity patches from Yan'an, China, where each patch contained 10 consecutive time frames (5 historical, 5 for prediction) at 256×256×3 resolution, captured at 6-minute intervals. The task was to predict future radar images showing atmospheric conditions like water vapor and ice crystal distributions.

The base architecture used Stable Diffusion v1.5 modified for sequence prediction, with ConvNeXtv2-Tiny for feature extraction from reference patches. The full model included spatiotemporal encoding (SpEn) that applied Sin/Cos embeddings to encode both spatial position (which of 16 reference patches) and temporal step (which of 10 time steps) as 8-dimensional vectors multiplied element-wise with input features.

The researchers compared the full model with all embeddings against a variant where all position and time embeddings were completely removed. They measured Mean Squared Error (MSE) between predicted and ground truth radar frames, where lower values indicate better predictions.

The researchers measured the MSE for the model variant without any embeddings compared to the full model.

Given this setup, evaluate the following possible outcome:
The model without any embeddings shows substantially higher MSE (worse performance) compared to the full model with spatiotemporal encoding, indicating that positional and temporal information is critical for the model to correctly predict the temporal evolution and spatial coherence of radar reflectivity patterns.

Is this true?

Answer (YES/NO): YES